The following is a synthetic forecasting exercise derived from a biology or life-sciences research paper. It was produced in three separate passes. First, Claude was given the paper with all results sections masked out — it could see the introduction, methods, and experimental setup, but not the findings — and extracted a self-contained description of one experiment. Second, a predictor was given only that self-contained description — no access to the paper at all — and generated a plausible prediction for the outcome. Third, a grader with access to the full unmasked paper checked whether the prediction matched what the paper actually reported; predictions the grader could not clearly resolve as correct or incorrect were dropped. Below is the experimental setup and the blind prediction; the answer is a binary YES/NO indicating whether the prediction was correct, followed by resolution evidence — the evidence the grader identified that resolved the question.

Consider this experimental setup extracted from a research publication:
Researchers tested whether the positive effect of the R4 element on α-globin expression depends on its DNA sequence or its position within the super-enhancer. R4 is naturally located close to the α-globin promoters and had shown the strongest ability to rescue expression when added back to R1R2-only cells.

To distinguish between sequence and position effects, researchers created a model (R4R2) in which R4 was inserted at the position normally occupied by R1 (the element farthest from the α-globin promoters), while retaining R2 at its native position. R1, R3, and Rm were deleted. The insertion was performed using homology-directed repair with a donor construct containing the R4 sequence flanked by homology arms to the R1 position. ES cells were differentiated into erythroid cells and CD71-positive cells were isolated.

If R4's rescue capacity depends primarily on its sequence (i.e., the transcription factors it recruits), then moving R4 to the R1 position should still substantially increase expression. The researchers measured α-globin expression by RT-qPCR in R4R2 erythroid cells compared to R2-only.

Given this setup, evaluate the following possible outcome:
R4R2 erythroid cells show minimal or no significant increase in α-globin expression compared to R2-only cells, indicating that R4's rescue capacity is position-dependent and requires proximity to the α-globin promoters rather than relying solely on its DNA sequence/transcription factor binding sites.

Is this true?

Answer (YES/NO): YES